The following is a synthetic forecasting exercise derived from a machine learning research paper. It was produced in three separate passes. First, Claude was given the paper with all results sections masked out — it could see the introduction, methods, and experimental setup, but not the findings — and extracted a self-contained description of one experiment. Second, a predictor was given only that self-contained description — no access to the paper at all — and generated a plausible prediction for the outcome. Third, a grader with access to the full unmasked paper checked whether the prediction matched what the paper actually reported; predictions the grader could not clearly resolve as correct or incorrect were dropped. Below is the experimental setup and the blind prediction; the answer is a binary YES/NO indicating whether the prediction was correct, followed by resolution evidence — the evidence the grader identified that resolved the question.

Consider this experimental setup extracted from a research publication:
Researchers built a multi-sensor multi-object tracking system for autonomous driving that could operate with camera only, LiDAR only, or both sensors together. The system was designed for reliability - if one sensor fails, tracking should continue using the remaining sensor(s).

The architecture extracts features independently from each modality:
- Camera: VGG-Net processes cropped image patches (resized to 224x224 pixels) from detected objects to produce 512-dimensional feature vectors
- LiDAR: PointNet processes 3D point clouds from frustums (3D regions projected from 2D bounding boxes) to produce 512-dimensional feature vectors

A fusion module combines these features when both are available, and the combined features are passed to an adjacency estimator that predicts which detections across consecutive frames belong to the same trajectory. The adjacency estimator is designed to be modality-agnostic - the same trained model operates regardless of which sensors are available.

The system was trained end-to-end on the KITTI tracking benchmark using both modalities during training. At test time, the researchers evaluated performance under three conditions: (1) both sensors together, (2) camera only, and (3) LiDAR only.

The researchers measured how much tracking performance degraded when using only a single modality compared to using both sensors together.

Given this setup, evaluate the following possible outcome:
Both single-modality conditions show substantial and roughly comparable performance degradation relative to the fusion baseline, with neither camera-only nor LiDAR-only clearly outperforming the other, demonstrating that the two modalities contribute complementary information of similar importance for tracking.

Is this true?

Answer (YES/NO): NO